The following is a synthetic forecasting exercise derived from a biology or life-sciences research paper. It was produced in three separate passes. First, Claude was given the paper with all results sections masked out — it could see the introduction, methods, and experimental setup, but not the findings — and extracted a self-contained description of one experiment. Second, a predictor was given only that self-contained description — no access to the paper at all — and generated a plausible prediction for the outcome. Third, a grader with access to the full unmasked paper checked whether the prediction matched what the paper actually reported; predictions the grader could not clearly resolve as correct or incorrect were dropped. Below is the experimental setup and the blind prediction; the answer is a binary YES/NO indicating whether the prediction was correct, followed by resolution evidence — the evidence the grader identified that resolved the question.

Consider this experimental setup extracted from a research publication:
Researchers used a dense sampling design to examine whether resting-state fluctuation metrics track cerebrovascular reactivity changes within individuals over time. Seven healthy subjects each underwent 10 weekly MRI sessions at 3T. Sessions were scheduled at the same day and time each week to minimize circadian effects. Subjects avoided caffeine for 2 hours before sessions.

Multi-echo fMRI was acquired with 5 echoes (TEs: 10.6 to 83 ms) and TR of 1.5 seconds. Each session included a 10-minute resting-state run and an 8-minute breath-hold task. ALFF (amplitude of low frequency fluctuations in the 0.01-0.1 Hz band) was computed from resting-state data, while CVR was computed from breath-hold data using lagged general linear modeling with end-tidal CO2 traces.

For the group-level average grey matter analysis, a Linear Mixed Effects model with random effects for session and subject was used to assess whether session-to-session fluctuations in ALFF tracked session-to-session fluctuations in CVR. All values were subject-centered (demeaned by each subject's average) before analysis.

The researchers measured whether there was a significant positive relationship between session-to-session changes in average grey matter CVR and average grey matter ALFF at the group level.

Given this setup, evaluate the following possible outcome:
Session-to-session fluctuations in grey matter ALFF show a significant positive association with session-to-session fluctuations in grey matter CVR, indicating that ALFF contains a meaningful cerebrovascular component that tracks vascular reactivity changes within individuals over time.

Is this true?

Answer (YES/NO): NO